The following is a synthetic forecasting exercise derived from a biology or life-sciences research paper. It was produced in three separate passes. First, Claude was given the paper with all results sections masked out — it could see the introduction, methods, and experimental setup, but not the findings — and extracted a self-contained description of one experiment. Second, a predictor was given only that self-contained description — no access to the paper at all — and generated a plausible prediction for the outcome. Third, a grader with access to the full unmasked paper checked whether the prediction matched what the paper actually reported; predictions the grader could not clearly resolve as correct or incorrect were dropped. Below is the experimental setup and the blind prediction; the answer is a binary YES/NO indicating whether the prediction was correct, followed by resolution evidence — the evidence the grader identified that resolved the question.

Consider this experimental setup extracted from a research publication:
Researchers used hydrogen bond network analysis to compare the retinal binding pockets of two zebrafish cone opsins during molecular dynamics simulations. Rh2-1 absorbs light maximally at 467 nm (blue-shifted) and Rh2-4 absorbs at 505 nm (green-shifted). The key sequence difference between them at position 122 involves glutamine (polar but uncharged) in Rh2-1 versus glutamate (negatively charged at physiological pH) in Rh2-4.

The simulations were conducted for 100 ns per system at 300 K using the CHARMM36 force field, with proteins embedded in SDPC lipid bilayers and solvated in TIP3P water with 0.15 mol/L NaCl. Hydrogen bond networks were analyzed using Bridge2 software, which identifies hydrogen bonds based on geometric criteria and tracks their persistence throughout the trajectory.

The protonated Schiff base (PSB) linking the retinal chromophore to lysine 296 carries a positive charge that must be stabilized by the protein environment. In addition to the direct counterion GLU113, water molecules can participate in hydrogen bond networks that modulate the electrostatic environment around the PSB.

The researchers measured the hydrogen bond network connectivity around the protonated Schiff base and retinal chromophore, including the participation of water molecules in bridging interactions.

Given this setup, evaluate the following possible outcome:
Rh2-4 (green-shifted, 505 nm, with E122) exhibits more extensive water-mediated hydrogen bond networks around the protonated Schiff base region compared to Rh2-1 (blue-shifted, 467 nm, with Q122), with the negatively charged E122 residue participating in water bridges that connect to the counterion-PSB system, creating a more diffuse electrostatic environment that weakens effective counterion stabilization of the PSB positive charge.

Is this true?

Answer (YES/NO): NO